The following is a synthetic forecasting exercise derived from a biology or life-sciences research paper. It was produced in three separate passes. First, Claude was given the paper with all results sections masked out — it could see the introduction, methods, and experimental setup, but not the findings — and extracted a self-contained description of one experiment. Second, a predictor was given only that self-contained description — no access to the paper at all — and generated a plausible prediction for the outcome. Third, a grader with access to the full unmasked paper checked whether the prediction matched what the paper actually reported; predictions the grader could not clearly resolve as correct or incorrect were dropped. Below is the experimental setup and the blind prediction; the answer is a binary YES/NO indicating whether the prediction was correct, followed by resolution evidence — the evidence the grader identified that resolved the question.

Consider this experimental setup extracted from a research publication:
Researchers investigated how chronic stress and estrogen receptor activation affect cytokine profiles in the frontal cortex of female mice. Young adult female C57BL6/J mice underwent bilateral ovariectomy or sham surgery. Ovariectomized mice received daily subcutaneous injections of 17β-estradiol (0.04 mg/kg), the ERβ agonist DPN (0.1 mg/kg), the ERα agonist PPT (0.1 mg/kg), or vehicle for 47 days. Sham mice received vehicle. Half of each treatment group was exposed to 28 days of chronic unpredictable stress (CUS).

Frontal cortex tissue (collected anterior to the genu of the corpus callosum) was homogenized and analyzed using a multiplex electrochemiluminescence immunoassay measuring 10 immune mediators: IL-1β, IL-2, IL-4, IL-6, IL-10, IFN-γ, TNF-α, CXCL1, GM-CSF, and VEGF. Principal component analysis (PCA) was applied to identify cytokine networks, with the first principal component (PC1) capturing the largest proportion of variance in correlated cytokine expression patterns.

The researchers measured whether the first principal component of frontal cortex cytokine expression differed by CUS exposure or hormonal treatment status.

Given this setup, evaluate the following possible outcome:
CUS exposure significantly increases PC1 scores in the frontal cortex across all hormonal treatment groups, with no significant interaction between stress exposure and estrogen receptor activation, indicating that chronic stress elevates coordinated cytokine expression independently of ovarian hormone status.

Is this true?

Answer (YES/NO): NO